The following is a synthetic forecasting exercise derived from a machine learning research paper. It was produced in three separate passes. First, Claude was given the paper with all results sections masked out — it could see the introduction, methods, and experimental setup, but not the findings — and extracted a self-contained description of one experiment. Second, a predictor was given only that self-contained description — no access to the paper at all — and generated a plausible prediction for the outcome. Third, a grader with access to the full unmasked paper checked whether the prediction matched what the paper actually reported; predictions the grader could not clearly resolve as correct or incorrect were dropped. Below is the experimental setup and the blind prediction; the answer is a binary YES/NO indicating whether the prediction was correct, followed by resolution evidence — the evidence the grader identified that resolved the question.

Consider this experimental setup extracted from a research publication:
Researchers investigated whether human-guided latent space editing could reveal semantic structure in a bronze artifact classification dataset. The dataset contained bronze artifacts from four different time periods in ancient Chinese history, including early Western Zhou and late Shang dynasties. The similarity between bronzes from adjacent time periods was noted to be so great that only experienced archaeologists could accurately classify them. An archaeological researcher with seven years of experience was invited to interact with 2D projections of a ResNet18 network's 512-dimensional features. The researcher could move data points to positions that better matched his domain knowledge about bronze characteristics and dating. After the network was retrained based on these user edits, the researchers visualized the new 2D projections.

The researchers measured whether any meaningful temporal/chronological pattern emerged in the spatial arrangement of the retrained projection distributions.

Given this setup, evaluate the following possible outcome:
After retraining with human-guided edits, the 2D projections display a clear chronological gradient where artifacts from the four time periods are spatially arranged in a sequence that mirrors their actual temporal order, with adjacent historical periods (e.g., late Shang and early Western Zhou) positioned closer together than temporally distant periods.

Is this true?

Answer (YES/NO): YES